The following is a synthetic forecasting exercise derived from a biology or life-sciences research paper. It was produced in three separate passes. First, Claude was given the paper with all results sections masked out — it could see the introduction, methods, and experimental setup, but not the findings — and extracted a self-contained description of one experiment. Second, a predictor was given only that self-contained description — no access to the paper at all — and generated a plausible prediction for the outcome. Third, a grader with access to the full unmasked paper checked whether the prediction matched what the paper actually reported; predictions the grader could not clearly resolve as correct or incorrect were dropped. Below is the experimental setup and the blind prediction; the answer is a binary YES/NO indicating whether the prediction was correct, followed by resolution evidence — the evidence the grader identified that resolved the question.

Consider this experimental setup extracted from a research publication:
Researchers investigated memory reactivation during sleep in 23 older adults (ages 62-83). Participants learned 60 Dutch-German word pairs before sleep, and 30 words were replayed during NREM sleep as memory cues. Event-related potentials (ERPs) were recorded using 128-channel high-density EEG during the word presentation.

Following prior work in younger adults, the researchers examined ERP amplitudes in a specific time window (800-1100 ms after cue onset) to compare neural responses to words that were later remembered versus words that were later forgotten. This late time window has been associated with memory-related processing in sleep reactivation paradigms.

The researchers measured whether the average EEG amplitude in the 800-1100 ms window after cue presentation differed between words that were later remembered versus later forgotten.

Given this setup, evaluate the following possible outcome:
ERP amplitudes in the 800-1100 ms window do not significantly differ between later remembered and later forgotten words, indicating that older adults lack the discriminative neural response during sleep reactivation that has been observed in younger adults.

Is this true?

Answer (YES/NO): YES